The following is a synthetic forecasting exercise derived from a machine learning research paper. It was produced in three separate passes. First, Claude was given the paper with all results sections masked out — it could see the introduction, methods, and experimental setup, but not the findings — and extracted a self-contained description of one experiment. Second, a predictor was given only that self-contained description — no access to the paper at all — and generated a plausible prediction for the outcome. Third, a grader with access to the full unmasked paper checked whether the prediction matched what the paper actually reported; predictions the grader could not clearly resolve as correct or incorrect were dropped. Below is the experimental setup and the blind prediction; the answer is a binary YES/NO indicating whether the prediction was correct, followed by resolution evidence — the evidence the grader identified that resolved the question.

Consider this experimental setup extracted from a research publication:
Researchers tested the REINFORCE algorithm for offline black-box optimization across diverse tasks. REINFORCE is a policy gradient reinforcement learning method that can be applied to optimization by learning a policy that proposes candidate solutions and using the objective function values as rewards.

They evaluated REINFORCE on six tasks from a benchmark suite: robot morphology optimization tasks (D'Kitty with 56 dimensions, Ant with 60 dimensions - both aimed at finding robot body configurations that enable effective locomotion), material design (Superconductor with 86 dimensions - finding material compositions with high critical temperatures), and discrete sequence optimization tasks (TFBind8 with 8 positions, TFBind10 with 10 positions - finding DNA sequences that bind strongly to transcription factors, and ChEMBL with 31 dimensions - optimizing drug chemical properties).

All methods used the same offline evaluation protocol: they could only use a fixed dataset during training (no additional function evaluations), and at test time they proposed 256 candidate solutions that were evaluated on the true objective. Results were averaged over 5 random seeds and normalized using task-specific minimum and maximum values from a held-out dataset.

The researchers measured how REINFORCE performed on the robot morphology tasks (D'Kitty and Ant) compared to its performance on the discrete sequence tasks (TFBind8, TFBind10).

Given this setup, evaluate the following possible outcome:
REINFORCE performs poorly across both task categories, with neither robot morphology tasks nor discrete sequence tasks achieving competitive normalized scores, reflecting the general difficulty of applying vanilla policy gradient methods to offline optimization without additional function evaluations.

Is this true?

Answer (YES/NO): NO